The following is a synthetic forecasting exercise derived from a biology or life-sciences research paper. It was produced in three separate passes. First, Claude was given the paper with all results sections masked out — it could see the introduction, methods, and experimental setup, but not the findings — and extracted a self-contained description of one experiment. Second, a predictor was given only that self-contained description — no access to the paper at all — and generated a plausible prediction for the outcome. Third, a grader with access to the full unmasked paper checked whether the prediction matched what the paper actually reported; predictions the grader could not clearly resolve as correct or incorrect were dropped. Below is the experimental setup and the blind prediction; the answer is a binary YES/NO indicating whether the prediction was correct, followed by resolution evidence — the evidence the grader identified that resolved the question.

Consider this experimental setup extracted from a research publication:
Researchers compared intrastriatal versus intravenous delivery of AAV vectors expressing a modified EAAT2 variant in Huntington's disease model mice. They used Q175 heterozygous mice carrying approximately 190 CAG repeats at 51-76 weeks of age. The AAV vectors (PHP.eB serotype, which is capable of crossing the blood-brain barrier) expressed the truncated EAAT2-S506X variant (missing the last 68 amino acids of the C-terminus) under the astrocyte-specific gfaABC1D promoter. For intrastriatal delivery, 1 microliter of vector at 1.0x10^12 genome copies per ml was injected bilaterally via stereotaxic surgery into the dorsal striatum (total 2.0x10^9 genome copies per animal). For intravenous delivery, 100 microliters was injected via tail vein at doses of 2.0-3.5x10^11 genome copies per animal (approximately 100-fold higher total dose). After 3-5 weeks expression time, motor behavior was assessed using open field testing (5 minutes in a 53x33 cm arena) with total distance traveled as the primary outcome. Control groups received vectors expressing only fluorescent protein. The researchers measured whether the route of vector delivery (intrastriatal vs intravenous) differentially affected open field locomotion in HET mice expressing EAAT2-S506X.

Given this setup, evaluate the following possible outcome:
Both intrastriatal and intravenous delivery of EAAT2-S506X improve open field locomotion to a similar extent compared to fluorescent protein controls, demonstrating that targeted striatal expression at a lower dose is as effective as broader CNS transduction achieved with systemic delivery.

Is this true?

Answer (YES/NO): NO